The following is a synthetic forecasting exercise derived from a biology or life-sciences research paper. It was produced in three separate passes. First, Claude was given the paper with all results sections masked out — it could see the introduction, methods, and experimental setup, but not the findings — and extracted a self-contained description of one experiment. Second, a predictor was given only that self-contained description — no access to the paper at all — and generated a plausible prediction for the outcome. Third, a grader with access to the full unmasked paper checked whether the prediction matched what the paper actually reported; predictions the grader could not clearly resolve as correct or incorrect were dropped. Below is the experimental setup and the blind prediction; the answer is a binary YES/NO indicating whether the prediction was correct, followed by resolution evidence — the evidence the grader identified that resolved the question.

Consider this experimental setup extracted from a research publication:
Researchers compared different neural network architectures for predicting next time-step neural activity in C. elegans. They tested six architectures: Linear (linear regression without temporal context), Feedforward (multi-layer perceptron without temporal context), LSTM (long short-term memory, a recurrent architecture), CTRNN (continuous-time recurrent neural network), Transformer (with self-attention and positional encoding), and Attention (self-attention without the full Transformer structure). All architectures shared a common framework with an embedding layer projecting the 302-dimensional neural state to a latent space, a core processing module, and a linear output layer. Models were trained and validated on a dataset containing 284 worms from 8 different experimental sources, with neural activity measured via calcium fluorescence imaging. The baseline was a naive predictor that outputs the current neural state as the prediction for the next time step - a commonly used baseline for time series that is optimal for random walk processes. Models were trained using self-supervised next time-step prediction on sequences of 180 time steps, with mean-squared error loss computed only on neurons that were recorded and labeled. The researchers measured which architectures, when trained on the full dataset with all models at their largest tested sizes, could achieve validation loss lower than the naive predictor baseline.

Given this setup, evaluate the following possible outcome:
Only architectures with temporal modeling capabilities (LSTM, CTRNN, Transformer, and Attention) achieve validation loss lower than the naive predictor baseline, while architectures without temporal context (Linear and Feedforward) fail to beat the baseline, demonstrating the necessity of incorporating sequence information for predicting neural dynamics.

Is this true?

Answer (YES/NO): NO